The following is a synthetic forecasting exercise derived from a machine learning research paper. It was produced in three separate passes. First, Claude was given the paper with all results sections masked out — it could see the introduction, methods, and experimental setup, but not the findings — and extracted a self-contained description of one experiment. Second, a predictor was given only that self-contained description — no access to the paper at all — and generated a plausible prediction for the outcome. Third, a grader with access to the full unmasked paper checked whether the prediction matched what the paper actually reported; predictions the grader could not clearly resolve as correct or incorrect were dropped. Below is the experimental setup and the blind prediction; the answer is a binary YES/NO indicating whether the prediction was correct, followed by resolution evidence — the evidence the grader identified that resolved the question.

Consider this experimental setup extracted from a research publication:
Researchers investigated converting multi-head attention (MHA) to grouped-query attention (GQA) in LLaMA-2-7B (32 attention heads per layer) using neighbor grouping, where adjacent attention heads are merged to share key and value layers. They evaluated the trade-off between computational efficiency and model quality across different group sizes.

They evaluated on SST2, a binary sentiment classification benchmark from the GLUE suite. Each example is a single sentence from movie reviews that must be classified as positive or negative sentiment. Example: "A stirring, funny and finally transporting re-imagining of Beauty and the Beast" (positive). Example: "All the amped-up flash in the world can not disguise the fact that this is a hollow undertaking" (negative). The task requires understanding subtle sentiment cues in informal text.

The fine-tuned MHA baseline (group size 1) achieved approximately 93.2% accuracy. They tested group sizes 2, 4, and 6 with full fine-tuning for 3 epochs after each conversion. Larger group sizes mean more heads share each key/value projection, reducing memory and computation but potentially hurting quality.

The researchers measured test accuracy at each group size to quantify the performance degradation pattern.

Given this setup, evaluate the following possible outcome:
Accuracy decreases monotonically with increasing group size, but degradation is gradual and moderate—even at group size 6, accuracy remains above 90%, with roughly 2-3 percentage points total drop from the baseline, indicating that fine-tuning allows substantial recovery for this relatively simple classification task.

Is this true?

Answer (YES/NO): NO